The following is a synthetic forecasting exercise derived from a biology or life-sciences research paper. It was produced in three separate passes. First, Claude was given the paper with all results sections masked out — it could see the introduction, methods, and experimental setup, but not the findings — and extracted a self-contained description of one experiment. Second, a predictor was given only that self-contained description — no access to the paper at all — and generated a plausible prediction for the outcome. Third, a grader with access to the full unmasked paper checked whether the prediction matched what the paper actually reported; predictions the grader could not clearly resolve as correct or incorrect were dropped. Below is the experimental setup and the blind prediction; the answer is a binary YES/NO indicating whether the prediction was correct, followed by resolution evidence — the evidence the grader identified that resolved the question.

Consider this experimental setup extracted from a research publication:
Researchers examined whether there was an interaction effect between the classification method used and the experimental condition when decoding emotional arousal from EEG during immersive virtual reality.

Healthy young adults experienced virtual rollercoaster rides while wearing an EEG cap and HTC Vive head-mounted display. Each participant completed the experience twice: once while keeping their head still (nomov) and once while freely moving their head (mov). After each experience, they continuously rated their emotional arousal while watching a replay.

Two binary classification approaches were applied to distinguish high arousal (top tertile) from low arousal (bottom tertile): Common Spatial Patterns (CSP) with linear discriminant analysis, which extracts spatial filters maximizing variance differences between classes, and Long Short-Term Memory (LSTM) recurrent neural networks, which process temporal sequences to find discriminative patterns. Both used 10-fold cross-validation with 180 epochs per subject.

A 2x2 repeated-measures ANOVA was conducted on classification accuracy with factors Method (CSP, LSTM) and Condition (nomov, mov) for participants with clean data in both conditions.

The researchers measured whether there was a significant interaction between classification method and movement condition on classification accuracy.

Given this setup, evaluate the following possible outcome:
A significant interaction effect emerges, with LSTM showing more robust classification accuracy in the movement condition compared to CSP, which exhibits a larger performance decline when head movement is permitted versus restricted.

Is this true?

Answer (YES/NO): NO